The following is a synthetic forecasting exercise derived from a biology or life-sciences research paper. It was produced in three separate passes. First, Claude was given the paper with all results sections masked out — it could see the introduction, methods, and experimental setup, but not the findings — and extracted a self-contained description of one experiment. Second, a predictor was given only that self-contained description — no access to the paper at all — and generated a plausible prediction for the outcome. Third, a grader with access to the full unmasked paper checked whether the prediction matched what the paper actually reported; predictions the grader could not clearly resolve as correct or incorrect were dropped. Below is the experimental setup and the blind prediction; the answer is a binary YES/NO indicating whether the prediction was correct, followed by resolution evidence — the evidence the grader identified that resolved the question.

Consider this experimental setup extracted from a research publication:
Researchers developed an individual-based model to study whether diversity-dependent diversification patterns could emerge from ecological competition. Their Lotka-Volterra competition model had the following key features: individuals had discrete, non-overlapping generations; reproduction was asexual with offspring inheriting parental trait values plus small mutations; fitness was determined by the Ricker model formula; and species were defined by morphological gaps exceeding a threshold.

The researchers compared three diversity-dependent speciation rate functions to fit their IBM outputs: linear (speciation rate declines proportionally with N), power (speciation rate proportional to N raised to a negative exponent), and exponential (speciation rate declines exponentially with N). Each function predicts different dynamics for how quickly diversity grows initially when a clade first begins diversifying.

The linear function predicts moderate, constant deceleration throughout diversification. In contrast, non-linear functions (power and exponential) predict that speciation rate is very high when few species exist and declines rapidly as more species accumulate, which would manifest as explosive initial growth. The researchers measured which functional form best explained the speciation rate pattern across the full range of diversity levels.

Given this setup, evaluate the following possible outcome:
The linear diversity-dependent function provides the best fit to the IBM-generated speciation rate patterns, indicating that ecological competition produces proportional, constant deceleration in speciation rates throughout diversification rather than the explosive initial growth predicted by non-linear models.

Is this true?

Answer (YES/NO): NO